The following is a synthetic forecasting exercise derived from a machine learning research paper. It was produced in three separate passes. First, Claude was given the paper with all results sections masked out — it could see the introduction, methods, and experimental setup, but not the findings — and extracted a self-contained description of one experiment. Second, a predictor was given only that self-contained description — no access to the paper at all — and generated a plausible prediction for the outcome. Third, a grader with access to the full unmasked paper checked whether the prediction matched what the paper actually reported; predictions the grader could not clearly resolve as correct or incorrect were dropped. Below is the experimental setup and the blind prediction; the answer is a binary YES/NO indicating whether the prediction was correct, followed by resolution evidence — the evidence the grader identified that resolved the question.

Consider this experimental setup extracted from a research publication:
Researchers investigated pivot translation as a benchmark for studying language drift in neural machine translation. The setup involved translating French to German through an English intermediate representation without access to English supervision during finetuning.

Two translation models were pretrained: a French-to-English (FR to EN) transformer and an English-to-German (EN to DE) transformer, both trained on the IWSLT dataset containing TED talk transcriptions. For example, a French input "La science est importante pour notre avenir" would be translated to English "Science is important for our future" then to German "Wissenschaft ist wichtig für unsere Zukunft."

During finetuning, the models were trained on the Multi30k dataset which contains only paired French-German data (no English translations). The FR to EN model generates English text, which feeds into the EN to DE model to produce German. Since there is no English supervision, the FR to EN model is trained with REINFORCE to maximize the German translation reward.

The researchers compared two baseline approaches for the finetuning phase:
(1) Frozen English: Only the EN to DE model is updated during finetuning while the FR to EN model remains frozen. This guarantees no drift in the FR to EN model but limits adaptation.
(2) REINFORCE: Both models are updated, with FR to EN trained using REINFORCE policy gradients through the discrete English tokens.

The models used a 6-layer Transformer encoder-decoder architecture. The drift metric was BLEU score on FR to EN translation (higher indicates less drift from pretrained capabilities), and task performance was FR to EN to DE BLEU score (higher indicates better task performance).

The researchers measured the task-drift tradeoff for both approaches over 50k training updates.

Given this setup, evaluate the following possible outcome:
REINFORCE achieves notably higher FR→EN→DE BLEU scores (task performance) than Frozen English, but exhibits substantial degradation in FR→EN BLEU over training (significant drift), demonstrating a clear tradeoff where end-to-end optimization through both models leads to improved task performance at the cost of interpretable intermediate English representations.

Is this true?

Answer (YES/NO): YES